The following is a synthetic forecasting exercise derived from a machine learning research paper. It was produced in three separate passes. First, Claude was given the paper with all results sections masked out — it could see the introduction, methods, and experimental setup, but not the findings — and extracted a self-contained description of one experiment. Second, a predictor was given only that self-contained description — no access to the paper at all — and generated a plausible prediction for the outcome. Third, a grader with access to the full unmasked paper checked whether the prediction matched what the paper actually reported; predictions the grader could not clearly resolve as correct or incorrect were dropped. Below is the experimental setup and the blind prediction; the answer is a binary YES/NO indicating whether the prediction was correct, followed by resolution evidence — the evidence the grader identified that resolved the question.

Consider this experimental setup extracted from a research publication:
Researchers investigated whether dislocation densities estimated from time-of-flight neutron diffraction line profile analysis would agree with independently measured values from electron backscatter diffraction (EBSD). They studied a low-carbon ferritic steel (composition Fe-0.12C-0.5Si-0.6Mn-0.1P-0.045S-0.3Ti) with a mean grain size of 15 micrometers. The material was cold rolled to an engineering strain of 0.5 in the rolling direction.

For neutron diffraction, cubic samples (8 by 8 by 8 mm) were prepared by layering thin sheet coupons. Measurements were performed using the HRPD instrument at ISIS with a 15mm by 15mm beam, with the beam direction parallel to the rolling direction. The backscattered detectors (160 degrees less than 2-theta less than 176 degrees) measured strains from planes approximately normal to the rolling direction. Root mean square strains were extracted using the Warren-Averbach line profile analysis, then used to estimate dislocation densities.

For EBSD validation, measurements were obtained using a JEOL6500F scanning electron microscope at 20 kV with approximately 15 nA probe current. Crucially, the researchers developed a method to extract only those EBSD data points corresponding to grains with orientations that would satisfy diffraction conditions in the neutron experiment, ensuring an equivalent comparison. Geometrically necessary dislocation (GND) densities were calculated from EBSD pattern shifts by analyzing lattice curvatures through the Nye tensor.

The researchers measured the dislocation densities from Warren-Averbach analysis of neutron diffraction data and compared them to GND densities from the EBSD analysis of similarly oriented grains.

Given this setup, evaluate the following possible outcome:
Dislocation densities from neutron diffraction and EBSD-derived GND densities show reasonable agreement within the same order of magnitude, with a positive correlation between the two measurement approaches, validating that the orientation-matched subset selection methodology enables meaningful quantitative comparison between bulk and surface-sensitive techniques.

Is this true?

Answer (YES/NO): YES